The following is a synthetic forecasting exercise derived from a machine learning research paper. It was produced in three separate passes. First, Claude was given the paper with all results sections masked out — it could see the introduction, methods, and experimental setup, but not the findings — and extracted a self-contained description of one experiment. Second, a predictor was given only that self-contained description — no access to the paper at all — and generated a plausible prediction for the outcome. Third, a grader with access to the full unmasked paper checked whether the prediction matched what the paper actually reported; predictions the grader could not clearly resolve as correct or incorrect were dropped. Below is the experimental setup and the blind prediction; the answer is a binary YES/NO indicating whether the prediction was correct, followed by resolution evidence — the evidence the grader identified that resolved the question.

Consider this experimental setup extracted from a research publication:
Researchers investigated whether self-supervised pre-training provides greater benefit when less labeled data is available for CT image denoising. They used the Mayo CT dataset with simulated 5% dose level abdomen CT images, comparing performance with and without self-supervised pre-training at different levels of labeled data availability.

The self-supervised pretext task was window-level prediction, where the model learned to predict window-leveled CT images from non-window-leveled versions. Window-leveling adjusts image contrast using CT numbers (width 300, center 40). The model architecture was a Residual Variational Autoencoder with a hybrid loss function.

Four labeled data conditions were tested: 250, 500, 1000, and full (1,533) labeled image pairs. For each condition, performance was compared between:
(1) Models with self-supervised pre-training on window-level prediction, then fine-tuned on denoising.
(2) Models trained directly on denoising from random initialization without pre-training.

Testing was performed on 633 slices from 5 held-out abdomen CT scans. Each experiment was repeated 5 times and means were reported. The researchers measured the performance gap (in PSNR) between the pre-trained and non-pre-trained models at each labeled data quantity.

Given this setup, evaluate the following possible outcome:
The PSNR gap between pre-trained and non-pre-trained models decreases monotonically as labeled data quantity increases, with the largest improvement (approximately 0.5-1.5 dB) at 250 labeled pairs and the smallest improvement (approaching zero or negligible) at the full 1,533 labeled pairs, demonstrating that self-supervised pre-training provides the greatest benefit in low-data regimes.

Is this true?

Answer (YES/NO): NO